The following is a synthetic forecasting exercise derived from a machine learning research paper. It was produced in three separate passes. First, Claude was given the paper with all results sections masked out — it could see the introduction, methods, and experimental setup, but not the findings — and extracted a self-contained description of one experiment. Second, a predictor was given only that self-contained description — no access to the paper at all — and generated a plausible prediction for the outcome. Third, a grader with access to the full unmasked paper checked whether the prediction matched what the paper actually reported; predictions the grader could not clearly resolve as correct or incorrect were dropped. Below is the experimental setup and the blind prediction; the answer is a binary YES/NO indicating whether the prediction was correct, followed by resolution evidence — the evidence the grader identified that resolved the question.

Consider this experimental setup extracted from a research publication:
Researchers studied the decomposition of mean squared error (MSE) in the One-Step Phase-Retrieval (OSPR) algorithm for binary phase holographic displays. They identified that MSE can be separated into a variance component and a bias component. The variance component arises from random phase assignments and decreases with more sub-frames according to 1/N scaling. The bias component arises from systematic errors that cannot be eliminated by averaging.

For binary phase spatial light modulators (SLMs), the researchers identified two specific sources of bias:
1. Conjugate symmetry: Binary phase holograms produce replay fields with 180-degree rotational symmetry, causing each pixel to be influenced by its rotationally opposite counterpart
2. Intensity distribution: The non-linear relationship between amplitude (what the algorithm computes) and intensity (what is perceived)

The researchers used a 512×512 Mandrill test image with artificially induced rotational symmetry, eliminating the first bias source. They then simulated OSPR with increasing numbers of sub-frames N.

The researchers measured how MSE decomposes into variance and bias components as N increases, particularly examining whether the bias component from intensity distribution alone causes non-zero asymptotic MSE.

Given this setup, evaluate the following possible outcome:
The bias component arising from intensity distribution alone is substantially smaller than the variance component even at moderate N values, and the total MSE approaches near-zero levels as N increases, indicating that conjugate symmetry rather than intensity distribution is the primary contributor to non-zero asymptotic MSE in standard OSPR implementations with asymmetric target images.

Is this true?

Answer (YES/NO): NO